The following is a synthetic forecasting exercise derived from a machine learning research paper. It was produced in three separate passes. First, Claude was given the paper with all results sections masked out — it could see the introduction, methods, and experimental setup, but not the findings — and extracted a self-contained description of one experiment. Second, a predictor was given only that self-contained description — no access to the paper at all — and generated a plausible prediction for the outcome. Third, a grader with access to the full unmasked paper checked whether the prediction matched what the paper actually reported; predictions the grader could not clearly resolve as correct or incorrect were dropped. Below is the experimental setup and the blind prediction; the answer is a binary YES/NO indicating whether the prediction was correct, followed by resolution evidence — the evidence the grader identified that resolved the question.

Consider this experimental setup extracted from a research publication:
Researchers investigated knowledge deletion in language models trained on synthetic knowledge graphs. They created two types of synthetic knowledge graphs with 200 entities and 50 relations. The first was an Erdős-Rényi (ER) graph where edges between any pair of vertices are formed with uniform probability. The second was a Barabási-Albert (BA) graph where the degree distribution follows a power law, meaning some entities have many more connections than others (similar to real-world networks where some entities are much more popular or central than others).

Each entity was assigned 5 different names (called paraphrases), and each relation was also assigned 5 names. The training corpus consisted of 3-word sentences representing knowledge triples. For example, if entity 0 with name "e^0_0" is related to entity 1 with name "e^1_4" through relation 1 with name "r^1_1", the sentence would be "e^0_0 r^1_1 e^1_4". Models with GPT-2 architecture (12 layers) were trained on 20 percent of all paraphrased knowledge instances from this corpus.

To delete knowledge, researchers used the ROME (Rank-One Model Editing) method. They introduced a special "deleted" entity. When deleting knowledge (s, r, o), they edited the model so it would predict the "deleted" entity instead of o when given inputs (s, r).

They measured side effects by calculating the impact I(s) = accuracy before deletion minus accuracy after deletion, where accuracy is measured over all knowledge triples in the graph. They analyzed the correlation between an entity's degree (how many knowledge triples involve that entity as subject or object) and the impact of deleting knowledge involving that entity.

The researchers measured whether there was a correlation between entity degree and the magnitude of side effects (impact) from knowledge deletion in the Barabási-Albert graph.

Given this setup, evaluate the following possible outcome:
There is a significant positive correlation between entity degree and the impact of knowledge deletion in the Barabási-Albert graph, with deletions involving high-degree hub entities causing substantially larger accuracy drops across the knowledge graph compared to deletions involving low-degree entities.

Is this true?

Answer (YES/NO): YES